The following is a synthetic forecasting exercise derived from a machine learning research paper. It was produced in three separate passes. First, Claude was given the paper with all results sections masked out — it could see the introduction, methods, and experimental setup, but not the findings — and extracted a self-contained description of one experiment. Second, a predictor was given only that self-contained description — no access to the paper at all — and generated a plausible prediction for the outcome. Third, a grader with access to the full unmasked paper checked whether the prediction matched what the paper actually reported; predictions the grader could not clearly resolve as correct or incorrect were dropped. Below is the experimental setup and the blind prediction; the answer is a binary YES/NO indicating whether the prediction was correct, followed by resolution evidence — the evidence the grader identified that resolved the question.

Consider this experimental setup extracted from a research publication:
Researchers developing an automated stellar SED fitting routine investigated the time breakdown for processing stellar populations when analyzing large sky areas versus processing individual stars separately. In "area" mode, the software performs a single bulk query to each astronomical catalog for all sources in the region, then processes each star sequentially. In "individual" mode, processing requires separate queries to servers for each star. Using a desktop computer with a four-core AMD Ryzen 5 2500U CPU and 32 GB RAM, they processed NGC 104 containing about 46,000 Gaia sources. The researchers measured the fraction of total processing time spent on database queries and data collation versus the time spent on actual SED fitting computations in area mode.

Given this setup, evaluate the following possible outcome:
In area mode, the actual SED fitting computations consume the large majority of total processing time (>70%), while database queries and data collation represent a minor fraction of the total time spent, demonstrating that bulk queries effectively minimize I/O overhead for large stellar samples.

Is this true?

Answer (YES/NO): YES